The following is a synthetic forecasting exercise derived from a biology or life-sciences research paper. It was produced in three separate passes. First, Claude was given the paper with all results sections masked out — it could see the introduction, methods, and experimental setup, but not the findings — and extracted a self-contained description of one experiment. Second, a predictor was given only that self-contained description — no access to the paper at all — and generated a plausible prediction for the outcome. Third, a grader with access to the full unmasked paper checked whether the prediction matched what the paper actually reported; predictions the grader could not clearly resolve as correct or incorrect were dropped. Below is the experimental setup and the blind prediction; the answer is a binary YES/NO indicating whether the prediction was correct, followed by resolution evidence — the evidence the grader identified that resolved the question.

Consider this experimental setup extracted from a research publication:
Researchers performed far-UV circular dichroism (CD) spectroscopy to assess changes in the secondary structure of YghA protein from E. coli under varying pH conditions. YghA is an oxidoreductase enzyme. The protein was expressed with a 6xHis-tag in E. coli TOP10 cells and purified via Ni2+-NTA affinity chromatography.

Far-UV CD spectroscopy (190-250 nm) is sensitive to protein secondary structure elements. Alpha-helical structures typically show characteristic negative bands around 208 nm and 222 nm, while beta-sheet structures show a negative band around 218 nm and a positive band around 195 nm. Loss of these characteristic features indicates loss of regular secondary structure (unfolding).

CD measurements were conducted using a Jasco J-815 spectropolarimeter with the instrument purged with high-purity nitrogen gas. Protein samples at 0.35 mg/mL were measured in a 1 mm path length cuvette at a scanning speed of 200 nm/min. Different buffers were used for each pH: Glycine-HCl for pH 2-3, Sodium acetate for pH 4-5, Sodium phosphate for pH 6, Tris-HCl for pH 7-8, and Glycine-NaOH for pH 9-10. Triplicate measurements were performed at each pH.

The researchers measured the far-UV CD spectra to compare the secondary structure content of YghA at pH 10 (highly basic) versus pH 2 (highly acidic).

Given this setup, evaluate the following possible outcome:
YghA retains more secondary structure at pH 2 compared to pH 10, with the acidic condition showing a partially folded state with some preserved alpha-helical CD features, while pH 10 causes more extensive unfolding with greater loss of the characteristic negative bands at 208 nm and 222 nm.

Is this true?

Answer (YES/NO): NO